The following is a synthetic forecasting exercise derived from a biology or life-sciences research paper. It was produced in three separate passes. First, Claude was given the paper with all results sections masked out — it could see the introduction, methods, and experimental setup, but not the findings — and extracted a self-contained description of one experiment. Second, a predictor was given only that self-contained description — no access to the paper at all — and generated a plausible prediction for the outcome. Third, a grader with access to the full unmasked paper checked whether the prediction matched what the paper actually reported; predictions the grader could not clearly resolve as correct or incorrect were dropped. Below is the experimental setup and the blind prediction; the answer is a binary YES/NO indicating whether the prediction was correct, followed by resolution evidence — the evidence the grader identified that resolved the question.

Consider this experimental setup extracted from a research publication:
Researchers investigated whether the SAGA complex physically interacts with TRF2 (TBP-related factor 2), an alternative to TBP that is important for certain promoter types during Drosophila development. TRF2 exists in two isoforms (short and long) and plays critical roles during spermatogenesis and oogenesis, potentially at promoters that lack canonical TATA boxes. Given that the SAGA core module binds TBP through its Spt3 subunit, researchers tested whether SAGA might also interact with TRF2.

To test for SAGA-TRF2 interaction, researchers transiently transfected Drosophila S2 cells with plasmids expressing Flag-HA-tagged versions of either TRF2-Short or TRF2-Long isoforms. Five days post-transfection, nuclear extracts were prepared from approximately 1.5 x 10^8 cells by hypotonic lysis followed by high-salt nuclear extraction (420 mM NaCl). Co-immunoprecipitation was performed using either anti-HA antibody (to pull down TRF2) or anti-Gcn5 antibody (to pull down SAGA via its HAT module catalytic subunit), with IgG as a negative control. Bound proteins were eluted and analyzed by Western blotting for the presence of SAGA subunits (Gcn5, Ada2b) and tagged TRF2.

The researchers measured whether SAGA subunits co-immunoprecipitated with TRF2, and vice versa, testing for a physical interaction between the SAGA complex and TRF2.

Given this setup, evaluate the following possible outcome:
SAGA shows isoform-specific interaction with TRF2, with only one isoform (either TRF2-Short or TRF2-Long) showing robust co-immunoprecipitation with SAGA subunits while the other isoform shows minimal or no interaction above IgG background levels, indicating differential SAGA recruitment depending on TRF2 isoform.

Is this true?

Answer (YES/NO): NO